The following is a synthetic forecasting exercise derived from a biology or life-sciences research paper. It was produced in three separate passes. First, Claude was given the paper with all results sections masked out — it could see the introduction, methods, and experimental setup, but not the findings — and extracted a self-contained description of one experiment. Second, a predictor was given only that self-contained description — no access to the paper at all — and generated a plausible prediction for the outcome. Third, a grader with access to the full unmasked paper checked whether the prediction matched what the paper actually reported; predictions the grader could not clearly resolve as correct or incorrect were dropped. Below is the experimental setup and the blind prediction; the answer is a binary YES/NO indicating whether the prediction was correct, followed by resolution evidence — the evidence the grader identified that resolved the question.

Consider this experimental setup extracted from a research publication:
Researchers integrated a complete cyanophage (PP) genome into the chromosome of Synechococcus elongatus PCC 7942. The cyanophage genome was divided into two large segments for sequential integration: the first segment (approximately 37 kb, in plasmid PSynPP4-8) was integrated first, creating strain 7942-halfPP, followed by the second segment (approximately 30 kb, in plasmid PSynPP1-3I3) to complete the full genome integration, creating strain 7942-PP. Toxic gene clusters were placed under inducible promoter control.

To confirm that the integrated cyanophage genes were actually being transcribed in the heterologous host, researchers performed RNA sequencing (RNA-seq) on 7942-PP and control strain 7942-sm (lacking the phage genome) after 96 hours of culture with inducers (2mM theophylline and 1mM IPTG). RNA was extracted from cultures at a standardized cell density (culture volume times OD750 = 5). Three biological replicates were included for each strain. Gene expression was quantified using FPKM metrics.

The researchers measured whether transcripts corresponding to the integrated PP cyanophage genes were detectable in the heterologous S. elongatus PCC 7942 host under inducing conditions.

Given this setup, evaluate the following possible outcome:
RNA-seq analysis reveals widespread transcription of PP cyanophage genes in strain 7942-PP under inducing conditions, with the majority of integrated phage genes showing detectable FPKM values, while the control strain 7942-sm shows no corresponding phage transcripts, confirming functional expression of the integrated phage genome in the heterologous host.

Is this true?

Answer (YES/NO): YES